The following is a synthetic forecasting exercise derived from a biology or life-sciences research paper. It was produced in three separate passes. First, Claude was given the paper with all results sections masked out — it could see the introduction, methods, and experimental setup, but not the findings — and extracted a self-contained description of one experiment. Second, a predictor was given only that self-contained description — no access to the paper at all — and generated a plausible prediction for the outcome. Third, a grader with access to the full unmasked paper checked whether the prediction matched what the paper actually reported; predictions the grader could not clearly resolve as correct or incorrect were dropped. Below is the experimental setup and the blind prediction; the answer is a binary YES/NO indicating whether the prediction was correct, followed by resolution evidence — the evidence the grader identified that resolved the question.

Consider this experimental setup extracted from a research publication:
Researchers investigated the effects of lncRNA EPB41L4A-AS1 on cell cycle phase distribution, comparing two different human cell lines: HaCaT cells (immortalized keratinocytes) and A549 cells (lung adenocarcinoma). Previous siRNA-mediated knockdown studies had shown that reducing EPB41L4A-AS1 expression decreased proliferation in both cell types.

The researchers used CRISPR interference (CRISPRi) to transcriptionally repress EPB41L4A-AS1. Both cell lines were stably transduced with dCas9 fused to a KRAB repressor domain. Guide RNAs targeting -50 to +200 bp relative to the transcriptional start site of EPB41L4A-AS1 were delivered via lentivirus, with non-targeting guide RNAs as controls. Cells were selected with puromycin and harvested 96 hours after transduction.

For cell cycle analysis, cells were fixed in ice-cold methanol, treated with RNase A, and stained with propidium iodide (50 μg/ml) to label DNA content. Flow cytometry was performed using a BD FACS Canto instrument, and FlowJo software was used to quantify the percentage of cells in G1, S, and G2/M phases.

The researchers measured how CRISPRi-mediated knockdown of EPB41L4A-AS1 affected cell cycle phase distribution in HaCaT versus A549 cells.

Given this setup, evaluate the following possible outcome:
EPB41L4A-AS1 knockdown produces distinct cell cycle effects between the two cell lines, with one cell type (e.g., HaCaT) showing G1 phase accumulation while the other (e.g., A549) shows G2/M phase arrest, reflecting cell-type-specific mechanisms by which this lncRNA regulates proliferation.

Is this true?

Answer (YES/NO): NO